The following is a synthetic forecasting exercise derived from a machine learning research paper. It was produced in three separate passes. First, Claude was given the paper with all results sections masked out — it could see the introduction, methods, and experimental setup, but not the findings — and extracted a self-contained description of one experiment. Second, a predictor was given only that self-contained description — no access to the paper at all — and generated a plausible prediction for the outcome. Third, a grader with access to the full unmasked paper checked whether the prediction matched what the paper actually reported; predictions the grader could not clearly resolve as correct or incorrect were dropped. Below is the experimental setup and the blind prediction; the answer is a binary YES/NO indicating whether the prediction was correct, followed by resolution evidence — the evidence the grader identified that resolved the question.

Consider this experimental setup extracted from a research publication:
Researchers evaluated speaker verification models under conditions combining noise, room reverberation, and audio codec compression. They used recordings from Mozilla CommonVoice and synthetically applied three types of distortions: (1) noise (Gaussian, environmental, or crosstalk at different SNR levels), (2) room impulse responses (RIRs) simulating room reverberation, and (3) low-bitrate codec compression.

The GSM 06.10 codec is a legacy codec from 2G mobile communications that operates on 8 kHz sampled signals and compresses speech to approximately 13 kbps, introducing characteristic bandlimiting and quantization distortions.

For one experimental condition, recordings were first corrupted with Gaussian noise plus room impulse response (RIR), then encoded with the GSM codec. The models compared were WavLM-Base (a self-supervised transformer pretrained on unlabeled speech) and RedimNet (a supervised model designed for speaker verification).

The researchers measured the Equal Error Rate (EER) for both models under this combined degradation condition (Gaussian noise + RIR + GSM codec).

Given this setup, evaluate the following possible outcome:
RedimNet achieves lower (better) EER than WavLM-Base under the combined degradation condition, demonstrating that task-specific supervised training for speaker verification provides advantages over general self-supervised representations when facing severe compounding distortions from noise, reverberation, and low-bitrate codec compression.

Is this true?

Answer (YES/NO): YES